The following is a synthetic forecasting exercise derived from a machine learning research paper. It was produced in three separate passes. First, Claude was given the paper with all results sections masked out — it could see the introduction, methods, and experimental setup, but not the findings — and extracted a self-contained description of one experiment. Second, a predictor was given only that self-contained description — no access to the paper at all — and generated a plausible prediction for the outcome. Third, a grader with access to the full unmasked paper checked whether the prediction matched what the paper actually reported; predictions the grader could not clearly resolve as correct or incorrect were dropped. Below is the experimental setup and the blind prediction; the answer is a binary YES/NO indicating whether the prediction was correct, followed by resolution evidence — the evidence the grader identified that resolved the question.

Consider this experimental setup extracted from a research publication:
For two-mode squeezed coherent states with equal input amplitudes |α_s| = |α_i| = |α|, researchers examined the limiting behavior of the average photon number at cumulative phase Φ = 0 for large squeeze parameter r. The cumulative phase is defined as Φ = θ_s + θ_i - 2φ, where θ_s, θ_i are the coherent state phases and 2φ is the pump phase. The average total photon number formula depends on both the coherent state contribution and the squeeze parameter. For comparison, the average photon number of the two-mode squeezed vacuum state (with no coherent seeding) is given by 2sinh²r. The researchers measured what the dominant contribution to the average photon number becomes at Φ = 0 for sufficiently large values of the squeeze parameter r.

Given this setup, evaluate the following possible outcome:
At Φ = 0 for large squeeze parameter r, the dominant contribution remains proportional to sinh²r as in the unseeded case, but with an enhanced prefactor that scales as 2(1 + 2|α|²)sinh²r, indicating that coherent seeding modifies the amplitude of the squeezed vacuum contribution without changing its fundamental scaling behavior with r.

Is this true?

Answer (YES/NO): NO